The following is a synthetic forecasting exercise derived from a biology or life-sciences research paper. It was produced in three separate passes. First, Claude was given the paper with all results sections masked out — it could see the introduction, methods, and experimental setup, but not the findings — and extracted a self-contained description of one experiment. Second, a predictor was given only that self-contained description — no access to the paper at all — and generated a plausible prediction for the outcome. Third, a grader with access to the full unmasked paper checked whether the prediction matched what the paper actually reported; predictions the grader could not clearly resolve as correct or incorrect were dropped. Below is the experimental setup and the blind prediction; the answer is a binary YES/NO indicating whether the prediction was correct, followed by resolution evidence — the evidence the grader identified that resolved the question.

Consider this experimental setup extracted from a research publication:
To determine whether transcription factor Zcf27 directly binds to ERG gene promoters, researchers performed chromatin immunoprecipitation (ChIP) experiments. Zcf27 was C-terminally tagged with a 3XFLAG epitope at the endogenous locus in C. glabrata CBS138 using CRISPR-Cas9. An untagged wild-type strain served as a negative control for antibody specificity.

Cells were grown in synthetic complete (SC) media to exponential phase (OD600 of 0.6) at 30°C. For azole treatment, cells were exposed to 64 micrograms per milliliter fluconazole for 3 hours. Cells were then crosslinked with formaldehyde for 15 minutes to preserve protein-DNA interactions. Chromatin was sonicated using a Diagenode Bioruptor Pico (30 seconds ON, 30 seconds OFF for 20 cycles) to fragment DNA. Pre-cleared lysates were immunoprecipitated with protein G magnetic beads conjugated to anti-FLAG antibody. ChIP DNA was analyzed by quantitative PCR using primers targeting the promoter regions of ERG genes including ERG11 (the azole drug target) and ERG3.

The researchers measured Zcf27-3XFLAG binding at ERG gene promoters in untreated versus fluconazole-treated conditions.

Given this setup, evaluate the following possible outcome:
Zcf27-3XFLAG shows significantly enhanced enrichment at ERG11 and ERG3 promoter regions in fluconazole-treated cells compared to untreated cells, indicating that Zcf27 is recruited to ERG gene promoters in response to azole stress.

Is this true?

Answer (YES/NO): YES